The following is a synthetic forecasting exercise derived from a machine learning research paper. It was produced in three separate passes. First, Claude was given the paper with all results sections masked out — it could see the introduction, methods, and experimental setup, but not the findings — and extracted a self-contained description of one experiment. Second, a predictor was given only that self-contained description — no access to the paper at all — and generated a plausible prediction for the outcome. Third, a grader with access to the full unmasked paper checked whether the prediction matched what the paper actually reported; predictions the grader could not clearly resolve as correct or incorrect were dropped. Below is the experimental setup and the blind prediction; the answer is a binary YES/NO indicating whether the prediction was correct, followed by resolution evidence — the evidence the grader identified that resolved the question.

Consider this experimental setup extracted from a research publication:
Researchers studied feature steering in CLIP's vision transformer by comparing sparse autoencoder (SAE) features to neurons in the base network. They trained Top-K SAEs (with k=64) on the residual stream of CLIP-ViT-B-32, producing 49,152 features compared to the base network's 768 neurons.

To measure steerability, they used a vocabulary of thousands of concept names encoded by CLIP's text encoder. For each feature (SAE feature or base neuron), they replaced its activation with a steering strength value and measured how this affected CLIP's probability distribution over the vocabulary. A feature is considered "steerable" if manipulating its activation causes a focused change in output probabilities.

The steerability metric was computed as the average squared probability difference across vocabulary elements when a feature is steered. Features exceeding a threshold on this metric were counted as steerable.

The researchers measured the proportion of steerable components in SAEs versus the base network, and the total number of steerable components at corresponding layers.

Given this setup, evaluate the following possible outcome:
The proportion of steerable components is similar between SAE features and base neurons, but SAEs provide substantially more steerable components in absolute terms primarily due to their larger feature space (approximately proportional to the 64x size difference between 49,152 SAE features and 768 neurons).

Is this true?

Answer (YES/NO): YES